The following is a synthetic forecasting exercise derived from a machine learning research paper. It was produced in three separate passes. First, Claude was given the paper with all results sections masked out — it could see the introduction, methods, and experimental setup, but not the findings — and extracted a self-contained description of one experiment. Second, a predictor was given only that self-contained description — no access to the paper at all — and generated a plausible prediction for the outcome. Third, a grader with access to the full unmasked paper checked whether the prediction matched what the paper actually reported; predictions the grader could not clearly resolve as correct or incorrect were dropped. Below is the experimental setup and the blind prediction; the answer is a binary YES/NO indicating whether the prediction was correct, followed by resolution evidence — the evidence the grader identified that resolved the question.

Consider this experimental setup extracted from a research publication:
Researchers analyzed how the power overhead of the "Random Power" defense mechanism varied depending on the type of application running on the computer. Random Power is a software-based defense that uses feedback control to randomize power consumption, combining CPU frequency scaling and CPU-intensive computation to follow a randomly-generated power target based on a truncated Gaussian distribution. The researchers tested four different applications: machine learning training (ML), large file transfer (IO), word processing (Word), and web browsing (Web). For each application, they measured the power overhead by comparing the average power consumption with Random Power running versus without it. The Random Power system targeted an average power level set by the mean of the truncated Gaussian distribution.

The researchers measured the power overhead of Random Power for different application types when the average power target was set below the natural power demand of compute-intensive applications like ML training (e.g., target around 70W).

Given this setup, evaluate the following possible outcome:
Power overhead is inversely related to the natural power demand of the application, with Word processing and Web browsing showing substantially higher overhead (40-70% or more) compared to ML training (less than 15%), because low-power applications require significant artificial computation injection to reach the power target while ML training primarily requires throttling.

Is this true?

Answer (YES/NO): NO